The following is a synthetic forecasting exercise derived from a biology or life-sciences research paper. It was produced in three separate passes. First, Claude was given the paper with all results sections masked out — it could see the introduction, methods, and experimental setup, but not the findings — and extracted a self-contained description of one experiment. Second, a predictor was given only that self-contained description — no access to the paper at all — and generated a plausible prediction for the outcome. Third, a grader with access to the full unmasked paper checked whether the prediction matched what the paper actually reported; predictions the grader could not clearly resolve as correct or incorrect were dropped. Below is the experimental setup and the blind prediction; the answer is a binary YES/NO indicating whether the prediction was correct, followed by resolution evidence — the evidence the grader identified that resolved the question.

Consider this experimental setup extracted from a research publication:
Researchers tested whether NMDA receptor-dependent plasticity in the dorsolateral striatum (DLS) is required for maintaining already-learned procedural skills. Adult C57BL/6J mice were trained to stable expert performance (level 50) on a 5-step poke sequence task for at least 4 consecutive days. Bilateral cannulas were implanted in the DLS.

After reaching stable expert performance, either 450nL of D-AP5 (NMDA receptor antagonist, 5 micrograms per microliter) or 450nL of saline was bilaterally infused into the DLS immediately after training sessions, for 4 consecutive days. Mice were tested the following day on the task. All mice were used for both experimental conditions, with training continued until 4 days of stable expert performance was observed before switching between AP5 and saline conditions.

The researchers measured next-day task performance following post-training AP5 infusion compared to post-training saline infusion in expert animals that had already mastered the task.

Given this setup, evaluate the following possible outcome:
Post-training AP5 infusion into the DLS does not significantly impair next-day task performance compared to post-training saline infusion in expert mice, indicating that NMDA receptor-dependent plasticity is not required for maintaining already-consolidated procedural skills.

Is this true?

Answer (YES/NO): NO